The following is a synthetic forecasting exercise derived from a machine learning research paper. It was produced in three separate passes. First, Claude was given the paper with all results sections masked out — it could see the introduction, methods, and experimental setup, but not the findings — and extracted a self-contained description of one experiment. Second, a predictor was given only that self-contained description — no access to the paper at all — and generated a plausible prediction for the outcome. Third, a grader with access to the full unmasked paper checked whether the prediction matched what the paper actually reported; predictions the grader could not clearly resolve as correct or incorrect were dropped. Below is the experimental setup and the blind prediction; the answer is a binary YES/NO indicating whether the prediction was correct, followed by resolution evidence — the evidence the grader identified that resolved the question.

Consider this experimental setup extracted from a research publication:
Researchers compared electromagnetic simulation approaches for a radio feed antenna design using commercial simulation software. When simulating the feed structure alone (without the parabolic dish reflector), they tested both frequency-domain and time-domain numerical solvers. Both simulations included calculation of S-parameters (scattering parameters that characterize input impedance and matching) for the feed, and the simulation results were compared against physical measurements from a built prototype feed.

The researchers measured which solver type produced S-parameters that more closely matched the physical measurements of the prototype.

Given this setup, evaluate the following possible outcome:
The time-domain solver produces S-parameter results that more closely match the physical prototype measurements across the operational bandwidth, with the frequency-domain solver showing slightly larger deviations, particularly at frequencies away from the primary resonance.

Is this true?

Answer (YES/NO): NO